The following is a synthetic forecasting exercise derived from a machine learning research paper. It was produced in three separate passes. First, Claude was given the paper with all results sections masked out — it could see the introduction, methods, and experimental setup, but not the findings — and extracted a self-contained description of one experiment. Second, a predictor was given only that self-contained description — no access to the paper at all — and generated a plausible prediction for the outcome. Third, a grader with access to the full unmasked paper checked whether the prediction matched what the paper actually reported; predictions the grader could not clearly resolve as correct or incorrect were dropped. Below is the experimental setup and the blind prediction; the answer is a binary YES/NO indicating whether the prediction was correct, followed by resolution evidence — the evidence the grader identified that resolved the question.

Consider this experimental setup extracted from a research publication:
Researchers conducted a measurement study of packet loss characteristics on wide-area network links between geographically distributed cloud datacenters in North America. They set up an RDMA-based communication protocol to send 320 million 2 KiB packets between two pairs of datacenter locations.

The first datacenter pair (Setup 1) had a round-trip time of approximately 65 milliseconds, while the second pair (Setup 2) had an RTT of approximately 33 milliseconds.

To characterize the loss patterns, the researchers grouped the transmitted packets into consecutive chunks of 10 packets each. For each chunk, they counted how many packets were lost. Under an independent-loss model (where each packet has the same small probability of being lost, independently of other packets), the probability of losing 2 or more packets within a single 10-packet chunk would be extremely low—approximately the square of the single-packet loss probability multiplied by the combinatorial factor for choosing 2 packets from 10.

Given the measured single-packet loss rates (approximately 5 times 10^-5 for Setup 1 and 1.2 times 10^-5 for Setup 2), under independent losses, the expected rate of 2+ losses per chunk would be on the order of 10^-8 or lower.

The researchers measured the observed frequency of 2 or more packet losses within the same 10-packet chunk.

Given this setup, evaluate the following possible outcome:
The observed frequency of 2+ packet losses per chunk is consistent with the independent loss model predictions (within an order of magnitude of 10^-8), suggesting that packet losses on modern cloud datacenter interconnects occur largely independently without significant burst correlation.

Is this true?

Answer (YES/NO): NO